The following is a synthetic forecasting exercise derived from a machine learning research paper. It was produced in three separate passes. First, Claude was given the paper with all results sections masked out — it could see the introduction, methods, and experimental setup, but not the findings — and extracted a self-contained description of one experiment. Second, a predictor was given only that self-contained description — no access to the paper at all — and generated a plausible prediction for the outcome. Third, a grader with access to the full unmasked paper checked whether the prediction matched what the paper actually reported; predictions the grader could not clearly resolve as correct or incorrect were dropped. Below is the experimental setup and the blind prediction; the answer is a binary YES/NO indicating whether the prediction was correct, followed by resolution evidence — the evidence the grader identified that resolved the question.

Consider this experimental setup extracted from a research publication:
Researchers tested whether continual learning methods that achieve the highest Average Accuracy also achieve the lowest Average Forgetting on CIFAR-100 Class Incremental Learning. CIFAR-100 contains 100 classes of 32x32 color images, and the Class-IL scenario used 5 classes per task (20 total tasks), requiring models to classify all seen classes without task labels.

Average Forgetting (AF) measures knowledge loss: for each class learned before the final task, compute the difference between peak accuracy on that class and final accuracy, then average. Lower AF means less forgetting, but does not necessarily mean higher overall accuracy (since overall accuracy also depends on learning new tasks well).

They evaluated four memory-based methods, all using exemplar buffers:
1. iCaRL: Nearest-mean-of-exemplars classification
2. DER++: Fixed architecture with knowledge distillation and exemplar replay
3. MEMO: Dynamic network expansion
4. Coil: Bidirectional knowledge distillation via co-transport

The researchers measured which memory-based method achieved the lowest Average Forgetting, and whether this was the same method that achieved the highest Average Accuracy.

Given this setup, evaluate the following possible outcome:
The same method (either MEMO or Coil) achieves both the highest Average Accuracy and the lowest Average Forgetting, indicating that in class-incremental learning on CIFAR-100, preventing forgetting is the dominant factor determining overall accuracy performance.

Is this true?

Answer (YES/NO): NO